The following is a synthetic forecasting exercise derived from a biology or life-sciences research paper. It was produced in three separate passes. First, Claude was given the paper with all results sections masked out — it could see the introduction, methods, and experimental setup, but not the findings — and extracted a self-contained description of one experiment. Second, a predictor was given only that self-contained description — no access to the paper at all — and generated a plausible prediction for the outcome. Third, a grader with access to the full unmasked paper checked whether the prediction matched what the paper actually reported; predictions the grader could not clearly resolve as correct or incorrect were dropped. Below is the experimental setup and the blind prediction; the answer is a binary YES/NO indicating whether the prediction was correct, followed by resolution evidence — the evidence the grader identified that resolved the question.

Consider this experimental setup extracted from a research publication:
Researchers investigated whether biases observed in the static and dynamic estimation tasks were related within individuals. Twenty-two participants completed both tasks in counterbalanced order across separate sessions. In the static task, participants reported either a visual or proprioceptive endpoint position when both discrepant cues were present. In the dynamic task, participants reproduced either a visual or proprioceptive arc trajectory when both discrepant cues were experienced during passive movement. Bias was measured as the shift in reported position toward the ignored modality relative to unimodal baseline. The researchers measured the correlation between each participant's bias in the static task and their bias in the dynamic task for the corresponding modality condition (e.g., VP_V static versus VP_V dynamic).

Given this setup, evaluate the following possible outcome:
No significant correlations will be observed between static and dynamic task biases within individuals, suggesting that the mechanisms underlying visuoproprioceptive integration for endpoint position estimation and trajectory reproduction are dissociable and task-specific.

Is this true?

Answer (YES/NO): YES